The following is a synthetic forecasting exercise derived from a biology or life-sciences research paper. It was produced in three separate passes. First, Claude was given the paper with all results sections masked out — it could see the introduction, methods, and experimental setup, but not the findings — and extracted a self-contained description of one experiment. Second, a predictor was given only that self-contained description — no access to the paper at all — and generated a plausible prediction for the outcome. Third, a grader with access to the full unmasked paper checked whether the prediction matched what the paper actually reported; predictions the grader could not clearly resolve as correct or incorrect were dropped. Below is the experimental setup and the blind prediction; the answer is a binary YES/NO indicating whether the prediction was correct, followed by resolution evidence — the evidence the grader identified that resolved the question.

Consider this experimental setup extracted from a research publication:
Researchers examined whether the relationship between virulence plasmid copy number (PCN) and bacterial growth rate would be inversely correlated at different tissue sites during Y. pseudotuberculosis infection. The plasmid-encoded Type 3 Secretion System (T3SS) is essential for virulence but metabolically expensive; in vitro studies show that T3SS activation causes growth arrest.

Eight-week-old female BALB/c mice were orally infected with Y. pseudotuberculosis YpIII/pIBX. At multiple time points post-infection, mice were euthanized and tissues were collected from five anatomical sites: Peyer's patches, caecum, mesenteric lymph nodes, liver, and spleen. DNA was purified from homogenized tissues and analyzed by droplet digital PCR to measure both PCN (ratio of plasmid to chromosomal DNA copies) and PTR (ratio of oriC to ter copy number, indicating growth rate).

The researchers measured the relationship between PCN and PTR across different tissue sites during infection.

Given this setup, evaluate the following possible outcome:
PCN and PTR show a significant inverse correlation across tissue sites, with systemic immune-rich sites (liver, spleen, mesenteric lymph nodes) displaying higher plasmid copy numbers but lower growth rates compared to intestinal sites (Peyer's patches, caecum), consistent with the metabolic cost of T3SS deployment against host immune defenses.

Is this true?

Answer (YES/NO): NO